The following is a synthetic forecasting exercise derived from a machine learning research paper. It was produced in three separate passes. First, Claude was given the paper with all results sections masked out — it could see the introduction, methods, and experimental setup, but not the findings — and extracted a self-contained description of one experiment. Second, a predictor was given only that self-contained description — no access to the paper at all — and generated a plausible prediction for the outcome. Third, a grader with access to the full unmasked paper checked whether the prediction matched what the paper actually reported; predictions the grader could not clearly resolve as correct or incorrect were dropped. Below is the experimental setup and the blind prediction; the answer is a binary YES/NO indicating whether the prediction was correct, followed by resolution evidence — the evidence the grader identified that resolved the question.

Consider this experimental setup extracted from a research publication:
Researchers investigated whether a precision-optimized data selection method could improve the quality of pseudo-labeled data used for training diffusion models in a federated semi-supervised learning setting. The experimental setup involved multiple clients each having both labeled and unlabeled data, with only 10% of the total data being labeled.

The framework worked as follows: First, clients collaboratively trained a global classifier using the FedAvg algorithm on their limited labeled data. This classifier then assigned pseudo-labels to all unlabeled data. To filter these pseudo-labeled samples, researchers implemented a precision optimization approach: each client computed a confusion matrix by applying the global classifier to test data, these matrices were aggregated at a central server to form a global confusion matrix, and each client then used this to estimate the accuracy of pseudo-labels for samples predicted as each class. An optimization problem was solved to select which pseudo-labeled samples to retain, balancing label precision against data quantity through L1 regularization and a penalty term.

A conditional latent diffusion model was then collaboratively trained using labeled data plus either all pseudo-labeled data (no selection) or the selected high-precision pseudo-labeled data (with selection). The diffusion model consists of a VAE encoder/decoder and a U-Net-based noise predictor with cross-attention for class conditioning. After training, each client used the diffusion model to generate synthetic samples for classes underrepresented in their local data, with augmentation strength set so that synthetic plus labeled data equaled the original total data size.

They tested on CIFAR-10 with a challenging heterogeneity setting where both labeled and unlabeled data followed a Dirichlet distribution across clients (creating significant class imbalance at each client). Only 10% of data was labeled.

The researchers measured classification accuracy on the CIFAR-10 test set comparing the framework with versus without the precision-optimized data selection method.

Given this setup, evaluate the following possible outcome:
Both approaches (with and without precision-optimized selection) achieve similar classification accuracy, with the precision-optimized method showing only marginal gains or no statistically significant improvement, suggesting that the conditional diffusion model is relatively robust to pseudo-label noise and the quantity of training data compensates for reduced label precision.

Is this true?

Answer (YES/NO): NO